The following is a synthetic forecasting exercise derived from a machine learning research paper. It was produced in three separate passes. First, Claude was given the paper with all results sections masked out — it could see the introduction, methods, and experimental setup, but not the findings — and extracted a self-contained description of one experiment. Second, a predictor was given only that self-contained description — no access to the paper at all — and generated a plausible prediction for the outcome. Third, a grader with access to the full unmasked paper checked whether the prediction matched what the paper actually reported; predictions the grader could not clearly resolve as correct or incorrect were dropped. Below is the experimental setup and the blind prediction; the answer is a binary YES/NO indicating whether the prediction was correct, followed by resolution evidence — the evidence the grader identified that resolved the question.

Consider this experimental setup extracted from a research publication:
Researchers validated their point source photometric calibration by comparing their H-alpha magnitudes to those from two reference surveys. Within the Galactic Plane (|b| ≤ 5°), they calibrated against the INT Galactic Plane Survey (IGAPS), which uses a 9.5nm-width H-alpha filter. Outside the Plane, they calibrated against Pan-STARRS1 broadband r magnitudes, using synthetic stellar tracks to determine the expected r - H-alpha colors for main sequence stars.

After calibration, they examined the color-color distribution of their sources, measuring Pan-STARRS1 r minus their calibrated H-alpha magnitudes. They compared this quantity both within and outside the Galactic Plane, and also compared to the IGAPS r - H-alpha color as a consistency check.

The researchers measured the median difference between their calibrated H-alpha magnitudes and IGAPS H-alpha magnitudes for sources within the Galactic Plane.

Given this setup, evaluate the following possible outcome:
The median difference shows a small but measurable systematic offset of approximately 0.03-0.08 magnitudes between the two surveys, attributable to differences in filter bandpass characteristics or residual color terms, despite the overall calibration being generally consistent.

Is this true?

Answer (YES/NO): NO